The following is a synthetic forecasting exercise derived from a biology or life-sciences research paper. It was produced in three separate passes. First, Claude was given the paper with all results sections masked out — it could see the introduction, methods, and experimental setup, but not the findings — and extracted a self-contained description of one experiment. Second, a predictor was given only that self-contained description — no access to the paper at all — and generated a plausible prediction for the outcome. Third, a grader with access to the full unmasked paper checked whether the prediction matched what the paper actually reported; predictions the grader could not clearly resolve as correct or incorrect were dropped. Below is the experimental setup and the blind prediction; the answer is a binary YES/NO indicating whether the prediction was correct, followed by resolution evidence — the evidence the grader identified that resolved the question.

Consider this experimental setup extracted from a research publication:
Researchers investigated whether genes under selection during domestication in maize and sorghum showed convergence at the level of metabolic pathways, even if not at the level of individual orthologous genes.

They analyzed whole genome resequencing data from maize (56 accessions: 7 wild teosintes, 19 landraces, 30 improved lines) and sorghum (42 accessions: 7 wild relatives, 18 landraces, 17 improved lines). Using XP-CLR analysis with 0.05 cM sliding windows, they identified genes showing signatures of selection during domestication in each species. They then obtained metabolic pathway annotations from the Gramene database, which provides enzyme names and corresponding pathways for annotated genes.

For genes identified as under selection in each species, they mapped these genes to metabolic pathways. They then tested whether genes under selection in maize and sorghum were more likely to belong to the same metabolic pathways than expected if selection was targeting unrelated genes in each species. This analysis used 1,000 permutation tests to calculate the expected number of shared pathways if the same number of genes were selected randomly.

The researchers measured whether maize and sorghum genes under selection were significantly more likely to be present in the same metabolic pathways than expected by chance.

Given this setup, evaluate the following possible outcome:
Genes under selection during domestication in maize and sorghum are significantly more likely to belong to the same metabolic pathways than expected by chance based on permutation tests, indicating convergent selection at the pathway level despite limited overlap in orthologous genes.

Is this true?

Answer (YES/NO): NO